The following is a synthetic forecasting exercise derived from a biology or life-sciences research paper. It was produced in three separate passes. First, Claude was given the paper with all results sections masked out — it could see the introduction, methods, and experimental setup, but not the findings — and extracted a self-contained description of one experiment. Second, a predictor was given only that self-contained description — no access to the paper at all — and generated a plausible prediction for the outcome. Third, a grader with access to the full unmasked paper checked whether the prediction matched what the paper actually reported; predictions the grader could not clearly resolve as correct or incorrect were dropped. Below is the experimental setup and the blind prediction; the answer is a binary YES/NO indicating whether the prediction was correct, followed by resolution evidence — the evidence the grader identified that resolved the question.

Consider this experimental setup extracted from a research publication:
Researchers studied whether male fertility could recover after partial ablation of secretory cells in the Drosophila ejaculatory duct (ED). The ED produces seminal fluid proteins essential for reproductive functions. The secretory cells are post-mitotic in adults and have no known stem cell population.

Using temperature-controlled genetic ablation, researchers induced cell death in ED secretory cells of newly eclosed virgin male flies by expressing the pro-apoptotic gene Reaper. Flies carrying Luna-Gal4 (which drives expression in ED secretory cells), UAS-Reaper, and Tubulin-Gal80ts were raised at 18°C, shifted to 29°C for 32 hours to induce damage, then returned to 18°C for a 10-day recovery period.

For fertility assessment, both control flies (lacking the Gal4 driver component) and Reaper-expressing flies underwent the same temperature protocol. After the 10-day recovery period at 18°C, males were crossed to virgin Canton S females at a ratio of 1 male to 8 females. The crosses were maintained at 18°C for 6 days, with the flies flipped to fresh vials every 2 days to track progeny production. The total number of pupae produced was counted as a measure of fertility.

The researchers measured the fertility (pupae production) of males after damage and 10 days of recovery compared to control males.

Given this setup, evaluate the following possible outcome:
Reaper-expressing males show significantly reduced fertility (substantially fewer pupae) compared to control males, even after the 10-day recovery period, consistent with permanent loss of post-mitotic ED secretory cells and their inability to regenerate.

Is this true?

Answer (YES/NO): NO